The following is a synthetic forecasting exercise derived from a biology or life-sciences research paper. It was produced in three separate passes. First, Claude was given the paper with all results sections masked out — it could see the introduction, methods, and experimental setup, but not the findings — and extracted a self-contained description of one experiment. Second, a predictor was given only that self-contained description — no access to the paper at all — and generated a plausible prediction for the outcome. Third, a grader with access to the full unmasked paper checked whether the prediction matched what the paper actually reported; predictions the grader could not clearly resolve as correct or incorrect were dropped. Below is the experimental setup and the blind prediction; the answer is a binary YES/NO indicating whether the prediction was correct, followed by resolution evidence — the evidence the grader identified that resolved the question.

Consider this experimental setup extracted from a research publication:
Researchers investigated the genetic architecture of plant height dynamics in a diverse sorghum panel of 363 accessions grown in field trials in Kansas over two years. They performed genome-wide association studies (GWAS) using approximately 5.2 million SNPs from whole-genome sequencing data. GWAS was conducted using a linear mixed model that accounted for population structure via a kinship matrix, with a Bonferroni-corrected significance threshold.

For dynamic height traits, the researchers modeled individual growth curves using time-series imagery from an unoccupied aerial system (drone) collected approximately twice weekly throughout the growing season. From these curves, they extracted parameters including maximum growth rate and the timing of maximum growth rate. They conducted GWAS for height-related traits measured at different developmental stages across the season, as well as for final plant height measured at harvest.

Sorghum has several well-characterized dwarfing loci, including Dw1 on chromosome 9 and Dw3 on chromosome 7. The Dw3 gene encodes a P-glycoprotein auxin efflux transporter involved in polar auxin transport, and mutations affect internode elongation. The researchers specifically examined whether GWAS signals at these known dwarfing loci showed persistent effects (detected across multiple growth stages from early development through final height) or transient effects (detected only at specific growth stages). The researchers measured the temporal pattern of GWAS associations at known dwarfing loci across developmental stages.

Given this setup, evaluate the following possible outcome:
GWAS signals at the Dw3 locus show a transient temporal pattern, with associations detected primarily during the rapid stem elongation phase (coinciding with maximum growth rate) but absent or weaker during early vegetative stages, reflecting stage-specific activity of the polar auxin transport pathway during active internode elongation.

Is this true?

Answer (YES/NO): NO